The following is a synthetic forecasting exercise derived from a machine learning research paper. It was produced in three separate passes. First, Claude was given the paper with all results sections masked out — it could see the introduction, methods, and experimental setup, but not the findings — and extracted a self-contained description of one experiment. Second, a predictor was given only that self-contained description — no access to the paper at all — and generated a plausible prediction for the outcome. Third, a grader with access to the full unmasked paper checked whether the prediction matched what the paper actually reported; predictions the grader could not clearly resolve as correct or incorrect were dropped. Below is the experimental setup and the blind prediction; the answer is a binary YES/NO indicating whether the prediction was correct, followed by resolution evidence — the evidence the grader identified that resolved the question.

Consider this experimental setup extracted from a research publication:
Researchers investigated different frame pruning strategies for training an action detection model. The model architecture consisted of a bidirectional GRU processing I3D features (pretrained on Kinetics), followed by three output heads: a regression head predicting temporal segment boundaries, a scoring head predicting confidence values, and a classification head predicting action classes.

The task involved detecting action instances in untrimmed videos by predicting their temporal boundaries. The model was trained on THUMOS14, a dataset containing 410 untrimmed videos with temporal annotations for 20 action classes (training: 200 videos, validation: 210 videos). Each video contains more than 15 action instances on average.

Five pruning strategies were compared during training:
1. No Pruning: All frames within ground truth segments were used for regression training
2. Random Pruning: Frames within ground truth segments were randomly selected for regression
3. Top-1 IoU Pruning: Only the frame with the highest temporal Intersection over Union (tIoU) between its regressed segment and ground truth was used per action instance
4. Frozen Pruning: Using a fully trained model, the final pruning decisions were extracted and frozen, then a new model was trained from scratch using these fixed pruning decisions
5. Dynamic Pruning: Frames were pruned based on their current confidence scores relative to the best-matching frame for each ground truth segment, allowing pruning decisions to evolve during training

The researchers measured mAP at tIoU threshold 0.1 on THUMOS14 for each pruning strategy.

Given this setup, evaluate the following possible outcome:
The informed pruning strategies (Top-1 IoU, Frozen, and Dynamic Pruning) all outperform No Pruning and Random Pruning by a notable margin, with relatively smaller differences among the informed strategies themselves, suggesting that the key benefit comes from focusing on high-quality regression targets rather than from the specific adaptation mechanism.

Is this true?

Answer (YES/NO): NO